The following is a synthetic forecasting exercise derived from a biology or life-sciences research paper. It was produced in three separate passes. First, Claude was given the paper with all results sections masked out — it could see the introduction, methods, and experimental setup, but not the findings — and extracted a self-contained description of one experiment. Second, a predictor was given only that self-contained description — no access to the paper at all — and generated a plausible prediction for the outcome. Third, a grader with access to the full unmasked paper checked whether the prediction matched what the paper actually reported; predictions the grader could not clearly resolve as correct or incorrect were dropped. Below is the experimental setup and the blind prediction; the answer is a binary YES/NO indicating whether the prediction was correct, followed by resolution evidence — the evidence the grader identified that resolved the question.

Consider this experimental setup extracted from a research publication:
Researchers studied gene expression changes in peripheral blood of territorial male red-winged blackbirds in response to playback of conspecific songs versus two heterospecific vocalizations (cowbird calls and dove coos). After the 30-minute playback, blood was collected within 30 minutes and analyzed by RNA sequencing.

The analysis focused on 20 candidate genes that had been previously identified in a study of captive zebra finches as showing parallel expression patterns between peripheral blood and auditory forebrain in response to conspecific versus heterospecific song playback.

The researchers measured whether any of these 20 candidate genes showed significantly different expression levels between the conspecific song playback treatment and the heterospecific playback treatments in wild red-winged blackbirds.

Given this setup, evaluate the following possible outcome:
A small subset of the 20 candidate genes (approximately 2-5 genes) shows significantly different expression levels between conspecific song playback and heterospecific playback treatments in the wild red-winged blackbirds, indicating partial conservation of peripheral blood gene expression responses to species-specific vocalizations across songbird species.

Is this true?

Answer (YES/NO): NO